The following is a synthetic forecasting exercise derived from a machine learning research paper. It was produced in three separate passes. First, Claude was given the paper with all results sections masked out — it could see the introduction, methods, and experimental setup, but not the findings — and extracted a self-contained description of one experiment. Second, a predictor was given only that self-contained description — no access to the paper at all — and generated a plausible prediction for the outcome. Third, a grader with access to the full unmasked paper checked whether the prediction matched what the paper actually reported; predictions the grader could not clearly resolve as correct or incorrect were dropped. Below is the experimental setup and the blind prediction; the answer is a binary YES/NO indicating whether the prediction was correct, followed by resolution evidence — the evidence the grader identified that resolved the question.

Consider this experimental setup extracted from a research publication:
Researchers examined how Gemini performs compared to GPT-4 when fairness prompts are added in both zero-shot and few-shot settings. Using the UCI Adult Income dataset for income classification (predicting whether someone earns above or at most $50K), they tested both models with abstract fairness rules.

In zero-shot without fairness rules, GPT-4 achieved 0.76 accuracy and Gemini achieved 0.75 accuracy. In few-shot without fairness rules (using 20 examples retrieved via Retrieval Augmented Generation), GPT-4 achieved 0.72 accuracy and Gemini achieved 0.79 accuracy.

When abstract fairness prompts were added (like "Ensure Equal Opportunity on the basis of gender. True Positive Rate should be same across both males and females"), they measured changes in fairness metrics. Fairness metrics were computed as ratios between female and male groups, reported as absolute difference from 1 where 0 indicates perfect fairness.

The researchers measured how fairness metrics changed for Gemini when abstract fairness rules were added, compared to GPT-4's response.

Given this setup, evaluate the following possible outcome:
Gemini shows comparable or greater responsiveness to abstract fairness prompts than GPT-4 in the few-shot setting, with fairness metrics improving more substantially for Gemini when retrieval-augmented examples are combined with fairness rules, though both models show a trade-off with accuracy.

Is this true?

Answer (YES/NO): NO